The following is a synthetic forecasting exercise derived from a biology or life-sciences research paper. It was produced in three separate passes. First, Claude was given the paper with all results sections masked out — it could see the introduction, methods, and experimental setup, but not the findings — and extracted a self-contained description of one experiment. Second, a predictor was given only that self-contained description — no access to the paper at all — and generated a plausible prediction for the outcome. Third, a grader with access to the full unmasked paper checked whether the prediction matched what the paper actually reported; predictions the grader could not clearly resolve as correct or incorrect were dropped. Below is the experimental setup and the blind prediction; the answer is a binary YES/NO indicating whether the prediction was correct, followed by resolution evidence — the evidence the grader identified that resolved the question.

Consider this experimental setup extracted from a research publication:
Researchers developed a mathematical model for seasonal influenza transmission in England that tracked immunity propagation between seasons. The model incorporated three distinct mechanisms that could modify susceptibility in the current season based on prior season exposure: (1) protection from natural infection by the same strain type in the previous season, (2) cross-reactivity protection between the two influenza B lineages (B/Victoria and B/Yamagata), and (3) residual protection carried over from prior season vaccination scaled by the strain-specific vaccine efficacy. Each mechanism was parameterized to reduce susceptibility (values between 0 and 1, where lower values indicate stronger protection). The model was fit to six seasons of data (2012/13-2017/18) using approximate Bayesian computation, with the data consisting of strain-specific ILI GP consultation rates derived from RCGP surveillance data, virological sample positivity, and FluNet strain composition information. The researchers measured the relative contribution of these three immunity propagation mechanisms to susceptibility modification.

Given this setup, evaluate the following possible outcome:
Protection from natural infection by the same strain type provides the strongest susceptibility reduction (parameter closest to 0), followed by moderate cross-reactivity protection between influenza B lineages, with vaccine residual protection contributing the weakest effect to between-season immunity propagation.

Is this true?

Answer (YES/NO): NO